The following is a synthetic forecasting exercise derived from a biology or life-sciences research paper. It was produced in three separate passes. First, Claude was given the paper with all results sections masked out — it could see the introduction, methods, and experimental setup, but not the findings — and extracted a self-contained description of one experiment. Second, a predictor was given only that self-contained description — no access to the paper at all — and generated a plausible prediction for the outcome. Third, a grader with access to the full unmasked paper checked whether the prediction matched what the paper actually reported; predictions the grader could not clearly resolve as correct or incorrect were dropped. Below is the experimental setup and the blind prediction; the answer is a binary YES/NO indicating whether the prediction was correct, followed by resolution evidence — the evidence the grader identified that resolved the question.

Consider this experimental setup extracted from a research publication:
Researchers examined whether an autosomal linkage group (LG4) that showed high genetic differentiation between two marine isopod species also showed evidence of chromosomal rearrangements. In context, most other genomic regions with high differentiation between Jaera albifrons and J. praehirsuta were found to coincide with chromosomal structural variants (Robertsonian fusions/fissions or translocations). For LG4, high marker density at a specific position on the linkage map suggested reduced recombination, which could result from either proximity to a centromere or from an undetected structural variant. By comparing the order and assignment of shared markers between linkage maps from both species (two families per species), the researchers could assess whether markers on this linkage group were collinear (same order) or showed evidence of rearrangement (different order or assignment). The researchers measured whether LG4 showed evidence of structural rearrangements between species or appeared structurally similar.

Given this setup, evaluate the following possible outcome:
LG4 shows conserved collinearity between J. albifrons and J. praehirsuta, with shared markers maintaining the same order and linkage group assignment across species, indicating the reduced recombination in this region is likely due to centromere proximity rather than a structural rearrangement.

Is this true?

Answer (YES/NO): YES